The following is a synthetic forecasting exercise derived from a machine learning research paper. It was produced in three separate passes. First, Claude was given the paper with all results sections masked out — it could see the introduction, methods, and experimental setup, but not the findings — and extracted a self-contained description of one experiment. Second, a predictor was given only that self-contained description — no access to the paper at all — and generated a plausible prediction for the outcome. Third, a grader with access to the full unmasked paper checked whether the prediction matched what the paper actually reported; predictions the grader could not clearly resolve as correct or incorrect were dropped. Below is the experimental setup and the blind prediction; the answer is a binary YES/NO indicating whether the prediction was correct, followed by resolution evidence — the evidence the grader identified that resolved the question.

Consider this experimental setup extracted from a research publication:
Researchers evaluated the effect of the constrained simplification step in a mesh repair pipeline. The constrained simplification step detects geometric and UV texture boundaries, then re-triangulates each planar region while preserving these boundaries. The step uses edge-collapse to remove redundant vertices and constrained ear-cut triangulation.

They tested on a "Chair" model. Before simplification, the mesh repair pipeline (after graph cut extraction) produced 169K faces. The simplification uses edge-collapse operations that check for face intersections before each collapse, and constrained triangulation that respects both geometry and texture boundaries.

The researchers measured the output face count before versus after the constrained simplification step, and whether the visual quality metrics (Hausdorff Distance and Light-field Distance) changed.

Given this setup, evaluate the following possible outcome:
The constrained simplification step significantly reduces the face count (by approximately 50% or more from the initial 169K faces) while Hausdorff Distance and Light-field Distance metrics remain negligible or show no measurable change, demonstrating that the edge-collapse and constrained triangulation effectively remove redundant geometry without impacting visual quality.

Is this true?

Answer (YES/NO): YES